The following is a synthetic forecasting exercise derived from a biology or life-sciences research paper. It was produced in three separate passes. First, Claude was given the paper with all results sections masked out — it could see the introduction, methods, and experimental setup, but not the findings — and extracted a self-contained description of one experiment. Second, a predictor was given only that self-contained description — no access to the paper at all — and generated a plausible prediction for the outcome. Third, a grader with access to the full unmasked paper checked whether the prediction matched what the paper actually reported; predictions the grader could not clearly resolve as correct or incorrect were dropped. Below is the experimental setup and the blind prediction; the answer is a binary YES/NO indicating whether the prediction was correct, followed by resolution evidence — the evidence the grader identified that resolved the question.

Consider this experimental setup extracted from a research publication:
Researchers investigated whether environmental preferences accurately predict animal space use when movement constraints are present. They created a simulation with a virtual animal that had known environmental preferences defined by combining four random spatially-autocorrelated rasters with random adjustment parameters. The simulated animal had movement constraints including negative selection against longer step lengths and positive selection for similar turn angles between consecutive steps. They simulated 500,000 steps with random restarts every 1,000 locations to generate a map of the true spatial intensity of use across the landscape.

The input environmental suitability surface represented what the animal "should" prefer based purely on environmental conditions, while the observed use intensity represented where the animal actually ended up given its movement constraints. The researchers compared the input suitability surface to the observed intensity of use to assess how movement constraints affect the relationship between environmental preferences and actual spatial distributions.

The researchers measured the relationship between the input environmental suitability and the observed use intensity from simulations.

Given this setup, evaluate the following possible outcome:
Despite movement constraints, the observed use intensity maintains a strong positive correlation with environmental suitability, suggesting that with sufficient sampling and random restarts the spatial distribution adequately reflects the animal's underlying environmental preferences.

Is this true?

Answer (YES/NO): NO